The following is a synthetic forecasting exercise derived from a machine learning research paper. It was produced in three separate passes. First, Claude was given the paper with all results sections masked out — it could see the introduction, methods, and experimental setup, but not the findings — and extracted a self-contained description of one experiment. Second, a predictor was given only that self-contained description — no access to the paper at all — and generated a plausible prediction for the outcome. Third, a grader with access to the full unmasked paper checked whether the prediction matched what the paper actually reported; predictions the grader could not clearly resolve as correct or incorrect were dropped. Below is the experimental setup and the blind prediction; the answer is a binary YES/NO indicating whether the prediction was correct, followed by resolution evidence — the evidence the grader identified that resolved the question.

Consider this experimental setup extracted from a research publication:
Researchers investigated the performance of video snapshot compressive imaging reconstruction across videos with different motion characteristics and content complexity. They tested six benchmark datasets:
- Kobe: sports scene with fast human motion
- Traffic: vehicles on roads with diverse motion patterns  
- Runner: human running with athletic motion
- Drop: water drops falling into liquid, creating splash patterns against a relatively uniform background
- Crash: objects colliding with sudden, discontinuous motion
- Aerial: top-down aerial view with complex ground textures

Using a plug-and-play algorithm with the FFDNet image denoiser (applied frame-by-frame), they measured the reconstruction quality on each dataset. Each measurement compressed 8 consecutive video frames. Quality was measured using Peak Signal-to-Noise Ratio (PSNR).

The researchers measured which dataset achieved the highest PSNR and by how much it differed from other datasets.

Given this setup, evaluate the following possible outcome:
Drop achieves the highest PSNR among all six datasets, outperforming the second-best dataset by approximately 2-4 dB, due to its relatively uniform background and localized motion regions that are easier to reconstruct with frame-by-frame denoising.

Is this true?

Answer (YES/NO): NO